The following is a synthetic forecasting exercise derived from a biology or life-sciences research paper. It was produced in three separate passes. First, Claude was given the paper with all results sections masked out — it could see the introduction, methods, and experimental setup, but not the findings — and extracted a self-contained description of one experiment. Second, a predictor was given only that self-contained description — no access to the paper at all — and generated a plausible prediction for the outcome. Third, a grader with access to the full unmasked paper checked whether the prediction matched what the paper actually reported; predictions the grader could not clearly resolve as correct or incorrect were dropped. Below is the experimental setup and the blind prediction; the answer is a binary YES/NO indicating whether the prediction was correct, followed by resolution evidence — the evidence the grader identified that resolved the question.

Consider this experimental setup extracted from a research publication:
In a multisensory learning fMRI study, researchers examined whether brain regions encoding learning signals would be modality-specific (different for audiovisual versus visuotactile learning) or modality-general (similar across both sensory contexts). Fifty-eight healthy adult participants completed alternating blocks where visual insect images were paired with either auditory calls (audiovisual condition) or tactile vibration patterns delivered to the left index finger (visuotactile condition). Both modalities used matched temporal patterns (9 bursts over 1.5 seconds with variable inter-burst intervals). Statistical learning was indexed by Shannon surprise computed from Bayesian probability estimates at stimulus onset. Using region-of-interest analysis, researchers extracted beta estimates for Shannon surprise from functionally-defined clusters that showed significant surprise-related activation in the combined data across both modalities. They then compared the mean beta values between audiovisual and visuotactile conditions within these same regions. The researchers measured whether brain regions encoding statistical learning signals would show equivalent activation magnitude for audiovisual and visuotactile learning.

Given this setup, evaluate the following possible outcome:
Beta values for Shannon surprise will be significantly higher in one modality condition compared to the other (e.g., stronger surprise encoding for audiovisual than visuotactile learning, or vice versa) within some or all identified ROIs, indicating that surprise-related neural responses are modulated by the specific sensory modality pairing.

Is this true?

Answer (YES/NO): NO